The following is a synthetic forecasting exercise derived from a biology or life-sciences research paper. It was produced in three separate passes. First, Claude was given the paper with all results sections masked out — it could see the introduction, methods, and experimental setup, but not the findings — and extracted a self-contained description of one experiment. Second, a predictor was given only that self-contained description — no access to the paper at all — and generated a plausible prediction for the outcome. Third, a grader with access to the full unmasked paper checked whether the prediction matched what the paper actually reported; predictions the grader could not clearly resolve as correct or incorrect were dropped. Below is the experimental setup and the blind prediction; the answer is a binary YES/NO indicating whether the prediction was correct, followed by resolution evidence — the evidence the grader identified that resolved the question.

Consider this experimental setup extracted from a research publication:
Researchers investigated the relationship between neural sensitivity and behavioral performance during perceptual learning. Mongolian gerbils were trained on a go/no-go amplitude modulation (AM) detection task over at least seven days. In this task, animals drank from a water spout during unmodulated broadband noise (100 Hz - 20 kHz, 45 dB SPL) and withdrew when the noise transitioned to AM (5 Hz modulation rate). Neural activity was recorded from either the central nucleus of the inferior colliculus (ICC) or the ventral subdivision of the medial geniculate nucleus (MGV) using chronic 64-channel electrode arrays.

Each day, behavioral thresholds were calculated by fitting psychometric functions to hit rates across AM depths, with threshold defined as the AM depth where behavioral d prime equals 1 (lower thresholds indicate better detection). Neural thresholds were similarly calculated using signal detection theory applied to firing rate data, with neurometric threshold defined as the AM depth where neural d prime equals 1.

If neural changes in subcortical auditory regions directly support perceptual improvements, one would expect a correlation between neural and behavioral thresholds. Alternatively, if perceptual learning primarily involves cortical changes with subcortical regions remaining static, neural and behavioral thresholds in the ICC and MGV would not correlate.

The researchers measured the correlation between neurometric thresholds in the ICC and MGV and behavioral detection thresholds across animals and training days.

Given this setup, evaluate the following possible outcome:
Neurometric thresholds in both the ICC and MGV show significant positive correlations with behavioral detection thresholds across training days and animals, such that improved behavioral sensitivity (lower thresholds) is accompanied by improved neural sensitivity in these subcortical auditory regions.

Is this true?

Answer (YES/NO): YES